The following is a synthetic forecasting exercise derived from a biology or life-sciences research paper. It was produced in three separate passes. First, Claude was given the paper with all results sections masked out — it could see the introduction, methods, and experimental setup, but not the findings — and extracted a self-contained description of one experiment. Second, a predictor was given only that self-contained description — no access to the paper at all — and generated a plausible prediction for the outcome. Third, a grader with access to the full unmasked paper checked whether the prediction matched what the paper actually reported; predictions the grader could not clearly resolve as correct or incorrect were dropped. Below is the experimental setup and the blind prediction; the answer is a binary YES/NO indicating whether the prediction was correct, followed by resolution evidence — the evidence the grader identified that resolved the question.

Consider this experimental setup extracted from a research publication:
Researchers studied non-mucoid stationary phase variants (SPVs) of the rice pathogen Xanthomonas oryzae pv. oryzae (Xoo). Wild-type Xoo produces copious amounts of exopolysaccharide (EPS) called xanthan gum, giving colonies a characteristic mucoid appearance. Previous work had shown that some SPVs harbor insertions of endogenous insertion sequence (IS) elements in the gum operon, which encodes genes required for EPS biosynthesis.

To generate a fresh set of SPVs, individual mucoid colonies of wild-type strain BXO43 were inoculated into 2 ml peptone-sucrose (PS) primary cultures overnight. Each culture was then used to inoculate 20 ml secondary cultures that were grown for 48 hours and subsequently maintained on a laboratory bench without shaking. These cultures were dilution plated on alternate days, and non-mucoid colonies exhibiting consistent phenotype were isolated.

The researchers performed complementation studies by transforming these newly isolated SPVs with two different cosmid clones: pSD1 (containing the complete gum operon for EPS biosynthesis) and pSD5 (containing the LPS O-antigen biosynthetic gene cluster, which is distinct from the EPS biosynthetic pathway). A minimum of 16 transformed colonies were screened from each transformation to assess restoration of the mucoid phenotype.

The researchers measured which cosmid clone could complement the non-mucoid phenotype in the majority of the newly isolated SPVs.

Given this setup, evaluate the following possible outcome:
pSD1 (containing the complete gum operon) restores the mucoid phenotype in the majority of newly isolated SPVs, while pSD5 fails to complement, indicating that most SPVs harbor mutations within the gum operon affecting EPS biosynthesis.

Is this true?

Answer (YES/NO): NO